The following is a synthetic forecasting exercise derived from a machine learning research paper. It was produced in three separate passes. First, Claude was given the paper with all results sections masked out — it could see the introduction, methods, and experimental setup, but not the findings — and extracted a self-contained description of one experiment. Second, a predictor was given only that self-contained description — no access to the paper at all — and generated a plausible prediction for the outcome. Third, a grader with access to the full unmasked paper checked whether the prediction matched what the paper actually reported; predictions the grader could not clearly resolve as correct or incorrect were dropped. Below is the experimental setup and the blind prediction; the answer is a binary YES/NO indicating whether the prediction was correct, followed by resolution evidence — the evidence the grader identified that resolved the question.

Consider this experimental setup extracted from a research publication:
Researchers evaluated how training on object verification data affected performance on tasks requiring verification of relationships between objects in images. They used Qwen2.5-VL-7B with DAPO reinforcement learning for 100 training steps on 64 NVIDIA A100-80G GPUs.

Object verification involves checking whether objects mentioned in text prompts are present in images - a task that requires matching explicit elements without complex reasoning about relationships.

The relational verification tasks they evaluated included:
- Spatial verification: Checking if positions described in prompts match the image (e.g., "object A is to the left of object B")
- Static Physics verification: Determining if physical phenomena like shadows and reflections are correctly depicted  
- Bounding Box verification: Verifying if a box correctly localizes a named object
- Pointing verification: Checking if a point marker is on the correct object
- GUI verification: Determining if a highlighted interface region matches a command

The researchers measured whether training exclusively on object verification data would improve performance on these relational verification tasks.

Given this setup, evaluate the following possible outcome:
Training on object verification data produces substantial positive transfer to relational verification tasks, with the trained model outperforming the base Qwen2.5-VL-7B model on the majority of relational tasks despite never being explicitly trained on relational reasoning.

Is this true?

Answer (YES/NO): YES